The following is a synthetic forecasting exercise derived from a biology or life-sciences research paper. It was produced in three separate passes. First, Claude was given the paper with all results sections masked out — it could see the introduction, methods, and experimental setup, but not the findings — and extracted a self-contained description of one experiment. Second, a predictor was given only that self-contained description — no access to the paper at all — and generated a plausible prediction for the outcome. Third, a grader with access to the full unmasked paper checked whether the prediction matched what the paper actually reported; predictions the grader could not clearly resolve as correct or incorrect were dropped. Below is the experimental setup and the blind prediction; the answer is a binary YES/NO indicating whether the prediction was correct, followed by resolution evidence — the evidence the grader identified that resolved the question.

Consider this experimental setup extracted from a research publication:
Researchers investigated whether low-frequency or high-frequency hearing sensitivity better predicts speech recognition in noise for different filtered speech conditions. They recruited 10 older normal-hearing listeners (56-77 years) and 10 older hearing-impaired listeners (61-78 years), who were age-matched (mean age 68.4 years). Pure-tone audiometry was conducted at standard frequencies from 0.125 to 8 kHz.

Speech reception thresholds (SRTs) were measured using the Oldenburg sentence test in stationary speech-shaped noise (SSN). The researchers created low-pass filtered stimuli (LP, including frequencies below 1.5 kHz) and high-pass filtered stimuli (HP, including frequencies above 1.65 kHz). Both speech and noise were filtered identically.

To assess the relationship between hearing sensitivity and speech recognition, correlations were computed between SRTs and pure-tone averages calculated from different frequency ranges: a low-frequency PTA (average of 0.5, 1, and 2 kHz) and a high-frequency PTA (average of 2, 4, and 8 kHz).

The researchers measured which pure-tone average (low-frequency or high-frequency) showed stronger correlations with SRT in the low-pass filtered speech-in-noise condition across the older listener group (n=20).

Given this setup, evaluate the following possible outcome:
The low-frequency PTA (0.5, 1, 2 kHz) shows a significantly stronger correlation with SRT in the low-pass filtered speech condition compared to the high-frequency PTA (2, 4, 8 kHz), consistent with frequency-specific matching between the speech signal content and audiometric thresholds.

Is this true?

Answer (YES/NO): NO